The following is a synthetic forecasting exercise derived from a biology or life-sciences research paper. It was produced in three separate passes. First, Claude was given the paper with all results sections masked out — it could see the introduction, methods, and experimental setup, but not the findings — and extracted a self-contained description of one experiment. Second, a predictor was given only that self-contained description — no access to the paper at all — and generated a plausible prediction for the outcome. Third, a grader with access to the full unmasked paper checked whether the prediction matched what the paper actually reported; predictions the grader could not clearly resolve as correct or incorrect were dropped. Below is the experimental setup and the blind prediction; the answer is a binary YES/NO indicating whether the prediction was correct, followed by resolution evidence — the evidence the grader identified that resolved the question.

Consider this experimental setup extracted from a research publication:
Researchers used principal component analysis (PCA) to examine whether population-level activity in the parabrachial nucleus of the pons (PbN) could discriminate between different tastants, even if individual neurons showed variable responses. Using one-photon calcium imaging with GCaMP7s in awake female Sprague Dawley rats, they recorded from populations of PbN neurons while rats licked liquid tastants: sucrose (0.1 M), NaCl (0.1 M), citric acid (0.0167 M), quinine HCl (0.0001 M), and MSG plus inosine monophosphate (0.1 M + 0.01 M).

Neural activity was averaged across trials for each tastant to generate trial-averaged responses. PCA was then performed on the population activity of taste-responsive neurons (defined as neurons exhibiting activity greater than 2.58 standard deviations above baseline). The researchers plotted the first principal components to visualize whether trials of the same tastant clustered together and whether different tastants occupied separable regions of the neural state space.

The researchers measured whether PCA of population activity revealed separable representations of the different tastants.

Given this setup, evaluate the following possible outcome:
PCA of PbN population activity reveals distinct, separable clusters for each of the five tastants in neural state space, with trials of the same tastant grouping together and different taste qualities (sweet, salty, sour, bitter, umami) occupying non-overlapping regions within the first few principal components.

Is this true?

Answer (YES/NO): NO